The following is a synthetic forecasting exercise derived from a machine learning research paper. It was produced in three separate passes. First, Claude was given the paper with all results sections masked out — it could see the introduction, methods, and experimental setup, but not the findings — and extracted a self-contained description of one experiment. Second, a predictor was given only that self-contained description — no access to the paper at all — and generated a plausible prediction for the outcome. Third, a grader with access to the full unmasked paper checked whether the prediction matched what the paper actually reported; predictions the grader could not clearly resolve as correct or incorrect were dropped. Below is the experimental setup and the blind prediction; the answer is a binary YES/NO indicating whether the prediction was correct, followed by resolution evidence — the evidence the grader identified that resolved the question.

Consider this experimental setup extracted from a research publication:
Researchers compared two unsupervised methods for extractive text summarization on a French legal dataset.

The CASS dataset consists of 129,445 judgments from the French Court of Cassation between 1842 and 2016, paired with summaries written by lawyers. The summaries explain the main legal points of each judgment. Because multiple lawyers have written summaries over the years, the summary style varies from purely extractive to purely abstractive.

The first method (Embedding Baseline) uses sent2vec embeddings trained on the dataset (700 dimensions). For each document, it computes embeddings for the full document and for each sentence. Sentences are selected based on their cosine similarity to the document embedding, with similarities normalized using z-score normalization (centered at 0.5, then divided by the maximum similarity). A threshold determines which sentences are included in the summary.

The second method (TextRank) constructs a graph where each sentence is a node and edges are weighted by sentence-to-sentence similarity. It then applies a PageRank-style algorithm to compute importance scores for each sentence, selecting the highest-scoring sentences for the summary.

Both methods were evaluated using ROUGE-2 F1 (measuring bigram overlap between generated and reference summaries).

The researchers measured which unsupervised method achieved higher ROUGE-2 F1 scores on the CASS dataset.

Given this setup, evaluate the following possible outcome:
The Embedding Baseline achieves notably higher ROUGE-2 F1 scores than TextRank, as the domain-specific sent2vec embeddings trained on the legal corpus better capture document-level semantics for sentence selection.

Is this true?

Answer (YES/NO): NO